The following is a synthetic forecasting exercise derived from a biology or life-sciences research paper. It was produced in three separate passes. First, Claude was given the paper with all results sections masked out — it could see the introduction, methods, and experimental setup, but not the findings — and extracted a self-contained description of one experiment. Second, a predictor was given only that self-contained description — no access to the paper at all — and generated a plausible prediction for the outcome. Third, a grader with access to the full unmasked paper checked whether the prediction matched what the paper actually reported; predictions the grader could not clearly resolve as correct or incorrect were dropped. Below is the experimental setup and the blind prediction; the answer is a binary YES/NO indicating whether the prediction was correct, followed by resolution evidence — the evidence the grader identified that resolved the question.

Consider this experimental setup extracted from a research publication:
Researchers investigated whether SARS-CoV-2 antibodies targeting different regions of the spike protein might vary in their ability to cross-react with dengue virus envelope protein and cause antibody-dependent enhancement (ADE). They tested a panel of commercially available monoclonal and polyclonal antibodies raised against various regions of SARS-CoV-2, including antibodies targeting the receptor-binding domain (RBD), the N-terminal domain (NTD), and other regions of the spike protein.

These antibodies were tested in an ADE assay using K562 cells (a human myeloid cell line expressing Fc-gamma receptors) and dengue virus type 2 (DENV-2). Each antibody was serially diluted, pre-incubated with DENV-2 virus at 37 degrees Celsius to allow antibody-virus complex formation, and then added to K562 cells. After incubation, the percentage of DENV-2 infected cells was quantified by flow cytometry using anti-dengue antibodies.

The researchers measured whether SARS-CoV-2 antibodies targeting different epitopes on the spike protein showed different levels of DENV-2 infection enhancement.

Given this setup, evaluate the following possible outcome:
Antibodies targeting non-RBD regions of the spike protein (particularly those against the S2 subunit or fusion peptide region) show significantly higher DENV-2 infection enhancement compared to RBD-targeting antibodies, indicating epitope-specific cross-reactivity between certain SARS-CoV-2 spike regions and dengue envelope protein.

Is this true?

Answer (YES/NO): NO